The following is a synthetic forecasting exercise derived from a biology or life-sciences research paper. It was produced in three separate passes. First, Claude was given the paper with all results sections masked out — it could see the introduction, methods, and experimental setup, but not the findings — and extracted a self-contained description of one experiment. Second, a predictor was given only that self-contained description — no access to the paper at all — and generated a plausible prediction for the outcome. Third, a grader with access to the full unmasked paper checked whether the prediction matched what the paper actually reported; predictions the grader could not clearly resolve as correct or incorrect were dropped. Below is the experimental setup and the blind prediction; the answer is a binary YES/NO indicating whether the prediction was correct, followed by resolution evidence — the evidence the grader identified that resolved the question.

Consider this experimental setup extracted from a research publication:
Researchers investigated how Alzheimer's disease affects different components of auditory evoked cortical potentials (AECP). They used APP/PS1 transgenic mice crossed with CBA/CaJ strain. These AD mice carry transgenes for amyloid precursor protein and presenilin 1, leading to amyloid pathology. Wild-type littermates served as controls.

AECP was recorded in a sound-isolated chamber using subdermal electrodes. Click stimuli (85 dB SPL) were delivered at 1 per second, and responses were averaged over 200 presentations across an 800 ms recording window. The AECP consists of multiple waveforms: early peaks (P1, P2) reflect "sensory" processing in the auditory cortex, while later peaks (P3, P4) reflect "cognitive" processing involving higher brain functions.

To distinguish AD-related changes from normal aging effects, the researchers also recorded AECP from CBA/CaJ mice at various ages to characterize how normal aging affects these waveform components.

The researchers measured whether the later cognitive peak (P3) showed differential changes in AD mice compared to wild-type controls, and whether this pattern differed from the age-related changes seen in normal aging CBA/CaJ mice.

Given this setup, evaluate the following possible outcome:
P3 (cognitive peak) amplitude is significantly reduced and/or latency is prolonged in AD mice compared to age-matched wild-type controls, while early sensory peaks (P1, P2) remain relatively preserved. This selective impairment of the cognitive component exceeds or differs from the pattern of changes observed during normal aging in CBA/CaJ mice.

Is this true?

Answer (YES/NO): NO